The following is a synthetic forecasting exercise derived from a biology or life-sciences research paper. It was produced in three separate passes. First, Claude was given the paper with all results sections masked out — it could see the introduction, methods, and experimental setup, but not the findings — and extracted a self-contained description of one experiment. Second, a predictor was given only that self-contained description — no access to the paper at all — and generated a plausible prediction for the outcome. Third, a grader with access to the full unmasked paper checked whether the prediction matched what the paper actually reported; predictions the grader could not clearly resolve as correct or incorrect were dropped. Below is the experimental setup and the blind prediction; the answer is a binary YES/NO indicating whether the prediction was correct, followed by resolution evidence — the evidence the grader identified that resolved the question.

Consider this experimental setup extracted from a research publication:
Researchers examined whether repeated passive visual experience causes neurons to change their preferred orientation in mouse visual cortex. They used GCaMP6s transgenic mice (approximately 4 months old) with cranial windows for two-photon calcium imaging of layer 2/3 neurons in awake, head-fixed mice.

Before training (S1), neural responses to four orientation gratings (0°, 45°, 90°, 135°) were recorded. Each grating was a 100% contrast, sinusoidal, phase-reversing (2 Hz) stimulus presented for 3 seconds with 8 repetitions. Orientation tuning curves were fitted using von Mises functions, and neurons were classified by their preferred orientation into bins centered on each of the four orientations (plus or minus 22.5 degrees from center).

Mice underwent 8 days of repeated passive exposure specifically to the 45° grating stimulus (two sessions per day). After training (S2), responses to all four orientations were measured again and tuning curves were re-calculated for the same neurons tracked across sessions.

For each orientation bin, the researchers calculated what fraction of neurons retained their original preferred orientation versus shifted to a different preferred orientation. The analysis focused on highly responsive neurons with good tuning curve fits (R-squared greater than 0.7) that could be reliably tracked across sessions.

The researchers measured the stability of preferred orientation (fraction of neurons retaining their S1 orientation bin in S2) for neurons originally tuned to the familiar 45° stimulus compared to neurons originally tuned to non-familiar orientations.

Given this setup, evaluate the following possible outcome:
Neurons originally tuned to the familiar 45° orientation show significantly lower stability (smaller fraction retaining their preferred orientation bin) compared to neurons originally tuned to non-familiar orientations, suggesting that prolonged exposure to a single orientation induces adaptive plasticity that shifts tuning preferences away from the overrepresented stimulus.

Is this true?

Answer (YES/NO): NO